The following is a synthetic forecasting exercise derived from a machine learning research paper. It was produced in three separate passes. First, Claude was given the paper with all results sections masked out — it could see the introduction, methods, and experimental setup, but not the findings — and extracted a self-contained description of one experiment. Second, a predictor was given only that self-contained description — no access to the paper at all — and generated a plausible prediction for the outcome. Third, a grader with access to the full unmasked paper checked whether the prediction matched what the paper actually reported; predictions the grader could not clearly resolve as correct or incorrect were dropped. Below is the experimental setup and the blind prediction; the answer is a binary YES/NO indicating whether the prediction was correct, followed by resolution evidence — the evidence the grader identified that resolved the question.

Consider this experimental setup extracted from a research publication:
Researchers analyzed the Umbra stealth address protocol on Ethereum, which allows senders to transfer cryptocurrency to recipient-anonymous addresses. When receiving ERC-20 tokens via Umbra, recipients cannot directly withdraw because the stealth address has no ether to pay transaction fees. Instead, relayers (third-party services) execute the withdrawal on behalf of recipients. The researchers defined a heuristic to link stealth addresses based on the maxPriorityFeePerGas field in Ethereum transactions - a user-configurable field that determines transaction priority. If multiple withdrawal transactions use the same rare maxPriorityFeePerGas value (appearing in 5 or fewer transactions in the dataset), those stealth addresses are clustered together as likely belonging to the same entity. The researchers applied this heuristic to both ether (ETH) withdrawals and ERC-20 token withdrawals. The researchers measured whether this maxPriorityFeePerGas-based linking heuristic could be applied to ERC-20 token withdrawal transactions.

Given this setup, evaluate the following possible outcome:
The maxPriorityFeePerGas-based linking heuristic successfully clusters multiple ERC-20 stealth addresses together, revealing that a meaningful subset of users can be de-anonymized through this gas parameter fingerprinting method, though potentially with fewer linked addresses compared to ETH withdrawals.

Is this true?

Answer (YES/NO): NO